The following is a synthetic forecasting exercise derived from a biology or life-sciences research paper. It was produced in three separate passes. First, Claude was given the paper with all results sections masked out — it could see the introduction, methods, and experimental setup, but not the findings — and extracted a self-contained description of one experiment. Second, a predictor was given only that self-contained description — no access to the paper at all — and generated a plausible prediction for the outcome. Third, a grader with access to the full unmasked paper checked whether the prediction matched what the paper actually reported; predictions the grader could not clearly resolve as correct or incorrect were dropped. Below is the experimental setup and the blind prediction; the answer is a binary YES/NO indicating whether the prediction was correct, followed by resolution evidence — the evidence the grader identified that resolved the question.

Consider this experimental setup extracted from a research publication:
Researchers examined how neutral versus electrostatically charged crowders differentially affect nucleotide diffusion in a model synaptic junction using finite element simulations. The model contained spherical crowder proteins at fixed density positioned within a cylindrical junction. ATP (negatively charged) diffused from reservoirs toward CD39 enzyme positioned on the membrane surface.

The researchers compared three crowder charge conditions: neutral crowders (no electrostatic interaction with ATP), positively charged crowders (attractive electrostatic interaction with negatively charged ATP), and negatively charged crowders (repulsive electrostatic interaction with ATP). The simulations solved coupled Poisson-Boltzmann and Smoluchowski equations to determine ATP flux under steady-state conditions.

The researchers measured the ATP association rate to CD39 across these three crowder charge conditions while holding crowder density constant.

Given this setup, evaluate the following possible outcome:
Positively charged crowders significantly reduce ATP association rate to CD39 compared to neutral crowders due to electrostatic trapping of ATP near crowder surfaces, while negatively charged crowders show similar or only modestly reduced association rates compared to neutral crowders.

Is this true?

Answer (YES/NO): NO